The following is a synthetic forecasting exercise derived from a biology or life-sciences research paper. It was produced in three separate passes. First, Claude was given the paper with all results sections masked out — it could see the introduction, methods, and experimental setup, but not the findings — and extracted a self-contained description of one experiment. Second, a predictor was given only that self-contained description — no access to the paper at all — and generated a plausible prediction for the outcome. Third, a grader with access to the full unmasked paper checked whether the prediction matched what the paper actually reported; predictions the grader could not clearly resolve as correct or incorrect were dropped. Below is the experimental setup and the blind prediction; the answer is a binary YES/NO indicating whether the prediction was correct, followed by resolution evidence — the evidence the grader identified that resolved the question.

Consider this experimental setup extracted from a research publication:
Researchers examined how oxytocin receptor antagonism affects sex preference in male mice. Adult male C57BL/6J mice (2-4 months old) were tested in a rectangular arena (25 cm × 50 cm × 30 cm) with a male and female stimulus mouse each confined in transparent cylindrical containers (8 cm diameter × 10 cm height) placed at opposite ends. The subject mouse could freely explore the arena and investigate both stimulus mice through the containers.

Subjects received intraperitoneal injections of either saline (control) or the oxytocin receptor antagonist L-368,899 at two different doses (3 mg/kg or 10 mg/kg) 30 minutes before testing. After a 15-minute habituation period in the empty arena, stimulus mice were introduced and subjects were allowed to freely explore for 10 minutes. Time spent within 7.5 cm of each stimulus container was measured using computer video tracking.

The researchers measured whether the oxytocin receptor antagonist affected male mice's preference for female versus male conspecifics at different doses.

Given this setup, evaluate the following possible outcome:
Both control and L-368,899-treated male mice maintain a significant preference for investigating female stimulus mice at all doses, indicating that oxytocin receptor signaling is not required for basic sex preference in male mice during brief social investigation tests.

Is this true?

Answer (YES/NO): NO